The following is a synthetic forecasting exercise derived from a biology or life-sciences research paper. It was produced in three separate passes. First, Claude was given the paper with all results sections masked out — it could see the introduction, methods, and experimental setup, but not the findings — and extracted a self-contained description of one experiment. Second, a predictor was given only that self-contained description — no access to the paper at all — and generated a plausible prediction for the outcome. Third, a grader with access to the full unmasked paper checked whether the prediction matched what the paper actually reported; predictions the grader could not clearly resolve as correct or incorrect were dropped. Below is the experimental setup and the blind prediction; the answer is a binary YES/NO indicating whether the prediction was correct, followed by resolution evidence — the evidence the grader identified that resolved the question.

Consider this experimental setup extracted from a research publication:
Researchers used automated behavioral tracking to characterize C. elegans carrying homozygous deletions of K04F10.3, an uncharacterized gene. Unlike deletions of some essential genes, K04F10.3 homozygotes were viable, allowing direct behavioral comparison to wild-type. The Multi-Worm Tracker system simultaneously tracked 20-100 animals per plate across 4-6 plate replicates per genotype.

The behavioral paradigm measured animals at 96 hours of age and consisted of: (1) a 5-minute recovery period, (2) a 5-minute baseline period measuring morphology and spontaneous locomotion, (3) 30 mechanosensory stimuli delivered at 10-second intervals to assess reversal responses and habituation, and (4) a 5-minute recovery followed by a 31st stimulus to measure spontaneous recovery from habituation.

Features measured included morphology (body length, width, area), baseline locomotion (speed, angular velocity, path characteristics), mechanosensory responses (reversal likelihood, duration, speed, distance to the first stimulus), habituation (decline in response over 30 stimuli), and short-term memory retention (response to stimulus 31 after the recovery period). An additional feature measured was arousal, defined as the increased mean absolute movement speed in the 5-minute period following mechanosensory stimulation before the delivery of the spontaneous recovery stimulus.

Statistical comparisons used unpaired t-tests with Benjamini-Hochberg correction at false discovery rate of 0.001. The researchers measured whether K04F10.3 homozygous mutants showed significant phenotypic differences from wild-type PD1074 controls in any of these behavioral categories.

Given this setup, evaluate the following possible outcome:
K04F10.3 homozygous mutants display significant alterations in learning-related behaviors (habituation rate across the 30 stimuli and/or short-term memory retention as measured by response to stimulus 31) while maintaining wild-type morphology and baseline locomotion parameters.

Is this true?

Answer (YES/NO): NO